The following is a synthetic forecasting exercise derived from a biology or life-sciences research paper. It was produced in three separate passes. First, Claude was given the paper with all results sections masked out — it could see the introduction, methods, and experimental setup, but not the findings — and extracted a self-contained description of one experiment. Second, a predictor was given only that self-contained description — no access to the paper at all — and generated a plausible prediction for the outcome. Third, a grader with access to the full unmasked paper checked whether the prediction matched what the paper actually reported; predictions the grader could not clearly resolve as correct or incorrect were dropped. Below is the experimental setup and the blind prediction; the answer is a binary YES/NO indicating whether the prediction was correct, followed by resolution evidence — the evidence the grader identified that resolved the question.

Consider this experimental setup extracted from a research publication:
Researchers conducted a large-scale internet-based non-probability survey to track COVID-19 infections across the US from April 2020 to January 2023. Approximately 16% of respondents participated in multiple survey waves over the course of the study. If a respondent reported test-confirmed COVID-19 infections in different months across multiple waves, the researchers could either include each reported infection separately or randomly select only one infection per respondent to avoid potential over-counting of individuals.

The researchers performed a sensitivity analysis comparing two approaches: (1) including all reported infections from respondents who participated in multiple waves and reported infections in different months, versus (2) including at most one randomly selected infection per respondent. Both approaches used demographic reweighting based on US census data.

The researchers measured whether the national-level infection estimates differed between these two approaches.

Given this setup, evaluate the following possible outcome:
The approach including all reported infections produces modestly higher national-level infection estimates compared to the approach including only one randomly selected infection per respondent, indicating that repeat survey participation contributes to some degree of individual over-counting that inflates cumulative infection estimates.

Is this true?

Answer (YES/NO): NO